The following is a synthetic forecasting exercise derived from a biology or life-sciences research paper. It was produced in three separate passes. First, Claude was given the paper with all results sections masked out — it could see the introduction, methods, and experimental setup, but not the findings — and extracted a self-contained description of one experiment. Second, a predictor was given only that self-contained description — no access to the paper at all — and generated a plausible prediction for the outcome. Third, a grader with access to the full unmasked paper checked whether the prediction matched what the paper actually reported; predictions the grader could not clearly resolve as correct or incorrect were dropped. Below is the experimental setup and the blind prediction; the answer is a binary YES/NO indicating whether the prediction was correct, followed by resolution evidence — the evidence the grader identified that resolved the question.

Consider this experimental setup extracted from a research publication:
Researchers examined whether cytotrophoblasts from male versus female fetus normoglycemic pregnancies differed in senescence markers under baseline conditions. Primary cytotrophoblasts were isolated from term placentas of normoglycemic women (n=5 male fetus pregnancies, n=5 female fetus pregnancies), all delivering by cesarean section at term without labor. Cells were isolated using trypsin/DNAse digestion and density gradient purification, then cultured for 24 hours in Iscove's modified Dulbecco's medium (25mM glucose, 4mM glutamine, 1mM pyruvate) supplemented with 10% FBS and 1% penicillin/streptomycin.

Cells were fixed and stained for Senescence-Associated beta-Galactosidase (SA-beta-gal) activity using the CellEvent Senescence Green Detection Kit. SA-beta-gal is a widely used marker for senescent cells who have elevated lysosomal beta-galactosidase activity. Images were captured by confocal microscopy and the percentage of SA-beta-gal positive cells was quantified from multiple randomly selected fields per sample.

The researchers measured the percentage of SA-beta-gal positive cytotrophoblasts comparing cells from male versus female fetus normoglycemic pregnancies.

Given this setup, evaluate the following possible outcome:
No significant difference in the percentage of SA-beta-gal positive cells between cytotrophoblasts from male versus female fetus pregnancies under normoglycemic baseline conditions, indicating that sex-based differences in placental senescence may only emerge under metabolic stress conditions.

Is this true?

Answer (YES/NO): YES